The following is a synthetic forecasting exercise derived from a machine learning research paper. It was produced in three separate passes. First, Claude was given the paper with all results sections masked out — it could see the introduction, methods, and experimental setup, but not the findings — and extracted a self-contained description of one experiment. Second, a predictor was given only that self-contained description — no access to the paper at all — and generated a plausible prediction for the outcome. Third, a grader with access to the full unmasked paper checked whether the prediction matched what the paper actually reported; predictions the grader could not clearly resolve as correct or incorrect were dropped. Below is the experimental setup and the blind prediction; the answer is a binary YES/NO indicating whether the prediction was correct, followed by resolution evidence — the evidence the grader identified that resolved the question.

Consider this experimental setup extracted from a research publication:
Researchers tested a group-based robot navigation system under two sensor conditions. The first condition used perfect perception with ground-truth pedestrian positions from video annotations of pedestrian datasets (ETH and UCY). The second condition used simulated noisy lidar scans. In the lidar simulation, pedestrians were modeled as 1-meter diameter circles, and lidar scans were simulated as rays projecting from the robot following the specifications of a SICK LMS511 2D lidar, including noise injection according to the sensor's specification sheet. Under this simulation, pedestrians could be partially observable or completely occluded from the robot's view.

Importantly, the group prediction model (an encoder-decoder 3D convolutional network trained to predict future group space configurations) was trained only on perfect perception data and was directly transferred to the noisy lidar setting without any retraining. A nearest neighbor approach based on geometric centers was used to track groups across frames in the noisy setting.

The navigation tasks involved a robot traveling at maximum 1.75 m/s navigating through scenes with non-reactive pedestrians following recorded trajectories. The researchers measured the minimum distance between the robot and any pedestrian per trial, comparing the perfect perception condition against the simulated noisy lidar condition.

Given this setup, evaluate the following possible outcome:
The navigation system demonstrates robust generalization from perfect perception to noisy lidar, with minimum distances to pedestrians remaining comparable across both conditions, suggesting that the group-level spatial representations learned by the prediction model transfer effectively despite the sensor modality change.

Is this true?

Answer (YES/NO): YES